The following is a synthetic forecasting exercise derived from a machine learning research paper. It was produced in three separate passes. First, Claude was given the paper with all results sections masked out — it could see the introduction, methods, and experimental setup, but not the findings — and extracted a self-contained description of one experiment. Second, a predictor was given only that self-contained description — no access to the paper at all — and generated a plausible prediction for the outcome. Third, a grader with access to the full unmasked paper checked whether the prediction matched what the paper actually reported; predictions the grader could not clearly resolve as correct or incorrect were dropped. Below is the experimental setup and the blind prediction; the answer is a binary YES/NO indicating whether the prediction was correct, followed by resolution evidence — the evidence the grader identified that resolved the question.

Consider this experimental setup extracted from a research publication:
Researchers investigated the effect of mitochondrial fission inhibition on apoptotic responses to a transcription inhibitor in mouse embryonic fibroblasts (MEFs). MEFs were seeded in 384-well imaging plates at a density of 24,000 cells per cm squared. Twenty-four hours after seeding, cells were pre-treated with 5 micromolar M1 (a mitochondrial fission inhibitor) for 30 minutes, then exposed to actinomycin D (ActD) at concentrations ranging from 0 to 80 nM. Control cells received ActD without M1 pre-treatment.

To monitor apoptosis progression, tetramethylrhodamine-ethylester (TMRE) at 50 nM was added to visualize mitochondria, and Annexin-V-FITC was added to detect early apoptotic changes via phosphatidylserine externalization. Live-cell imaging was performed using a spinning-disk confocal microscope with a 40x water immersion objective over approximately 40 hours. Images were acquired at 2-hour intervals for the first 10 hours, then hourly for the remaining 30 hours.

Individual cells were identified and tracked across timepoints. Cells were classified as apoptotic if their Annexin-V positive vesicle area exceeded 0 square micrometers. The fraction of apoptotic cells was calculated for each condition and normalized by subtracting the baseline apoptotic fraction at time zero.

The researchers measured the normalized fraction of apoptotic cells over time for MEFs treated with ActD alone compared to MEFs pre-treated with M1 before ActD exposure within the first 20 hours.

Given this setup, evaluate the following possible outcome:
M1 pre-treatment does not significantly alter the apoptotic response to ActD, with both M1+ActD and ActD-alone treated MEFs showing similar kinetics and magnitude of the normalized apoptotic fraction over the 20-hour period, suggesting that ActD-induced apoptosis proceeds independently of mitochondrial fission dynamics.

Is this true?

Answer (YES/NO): NO